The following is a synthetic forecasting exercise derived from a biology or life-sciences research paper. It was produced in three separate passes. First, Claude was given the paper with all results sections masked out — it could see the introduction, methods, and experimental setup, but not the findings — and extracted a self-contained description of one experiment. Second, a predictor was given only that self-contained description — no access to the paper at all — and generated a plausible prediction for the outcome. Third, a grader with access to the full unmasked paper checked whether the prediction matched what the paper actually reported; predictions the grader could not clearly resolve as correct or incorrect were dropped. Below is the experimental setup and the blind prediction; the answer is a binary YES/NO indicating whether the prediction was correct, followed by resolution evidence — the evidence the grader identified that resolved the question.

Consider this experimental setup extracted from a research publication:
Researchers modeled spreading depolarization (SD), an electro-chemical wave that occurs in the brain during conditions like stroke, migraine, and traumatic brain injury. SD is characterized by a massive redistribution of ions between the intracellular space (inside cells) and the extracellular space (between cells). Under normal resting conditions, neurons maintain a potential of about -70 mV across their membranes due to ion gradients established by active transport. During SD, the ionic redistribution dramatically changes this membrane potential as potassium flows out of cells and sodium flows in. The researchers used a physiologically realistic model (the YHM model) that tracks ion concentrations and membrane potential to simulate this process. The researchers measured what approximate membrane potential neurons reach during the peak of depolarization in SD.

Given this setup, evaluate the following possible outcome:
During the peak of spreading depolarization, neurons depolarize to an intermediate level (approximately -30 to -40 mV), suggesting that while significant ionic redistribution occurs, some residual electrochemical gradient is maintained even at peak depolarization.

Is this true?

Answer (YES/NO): NO